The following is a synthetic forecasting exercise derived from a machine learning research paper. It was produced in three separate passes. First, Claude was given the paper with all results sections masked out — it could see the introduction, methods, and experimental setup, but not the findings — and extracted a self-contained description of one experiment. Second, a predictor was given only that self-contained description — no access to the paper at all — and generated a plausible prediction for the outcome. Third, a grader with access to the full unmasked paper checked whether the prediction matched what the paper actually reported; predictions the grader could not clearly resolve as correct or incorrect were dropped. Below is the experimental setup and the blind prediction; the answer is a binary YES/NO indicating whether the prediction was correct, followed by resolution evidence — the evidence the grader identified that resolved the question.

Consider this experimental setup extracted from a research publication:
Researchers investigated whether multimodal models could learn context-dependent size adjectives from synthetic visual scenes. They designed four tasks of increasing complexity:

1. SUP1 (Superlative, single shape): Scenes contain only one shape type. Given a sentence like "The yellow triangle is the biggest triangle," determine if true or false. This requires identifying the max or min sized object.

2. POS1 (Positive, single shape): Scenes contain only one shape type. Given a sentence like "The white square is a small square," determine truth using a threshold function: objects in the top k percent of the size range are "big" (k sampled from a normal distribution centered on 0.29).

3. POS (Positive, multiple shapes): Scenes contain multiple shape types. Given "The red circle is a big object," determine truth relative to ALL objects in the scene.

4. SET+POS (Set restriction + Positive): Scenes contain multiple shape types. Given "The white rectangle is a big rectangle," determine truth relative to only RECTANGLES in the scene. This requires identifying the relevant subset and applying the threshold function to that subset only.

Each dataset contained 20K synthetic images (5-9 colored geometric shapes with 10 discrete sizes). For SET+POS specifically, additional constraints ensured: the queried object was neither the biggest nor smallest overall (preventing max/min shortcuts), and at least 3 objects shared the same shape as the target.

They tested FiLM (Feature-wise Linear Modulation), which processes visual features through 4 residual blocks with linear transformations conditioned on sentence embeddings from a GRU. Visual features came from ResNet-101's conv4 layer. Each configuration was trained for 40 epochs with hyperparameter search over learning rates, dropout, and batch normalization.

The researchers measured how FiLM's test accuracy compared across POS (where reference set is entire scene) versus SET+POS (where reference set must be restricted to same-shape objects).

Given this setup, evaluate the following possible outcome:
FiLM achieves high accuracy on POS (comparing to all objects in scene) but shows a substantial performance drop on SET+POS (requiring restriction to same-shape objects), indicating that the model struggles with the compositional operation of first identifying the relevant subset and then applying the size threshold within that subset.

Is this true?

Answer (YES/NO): NO